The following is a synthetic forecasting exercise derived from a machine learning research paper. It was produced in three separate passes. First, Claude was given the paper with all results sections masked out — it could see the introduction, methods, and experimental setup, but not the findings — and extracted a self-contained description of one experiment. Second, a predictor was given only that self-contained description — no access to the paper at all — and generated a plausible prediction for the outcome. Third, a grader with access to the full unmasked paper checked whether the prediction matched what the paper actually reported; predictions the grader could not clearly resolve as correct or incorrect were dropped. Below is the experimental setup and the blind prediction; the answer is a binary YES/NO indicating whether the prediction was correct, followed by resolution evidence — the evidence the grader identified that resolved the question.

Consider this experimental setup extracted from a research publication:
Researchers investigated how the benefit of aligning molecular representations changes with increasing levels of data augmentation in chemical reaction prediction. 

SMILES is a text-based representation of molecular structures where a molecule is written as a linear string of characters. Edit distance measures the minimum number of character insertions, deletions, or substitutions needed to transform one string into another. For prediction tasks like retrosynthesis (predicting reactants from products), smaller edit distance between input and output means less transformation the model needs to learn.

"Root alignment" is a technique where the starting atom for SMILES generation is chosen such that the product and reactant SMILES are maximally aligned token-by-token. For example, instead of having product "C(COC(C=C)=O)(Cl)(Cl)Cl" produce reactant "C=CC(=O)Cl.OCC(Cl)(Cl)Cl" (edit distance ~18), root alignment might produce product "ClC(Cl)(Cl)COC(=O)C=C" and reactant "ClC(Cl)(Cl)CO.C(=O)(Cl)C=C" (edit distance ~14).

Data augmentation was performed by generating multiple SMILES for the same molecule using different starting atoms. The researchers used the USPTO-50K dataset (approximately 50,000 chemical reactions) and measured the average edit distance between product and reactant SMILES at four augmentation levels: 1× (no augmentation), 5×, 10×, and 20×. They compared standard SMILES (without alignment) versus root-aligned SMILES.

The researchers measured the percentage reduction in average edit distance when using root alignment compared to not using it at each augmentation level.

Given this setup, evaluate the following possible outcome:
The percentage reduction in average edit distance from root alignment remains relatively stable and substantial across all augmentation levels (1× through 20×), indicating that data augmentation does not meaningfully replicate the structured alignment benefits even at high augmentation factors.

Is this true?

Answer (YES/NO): NO